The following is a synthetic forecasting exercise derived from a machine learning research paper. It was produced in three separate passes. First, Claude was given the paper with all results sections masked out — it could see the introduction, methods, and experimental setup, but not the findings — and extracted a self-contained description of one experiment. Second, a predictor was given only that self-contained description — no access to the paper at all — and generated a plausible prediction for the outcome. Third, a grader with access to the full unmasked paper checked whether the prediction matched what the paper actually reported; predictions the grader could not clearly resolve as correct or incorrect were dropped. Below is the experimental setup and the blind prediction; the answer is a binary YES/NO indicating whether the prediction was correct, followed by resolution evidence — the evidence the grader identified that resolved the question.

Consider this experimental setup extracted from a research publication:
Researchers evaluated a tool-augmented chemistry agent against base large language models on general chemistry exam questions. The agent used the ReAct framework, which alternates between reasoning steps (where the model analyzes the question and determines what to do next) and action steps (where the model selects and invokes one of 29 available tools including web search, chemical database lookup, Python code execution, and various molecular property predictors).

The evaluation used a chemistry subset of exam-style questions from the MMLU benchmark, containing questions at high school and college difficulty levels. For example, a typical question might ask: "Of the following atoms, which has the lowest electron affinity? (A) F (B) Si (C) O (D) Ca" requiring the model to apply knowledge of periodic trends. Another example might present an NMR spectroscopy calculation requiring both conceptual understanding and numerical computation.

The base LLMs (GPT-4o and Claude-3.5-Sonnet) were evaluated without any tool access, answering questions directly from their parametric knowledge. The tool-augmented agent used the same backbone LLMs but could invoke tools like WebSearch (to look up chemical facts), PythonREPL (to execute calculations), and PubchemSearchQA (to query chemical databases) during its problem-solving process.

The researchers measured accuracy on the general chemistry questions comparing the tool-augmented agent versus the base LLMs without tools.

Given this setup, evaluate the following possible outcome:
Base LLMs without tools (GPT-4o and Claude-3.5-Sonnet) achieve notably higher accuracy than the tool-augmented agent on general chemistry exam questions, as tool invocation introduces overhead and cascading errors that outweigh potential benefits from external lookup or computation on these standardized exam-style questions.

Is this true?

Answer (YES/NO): YES